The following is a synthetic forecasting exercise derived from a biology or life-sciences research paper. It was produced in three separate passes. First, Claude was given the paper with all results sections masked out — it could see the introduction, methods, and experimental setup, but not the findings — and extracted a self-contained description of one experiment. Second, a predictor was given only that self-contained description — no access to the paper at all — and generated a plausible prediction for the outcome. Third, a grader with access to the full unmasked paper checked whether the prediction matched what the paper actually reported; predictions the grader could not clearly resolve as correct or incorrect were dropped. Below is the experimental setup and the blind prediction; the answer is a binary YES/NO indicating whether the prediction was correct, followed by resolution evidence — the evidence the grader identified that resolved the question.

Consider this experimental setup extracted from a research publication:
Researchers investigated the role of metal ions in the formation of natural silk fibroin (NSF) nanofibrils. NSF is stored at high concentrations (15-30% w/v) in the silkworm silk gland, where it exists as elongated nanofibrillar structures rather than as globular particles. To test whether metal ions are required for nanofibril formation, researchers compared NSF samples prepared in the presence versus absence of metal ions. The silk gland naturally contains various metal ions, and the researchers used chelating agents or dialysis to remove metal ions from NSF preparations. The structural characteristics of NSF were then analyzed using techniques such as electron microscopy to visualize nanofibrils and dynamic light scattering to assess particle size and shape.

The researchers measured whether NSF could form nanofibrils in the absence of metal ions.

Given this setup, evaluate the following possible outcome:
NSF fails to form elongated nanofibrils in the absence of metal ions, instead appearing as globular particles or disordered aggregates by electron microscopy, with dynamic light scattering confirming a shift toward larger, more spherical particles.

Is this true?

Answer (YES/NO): NO